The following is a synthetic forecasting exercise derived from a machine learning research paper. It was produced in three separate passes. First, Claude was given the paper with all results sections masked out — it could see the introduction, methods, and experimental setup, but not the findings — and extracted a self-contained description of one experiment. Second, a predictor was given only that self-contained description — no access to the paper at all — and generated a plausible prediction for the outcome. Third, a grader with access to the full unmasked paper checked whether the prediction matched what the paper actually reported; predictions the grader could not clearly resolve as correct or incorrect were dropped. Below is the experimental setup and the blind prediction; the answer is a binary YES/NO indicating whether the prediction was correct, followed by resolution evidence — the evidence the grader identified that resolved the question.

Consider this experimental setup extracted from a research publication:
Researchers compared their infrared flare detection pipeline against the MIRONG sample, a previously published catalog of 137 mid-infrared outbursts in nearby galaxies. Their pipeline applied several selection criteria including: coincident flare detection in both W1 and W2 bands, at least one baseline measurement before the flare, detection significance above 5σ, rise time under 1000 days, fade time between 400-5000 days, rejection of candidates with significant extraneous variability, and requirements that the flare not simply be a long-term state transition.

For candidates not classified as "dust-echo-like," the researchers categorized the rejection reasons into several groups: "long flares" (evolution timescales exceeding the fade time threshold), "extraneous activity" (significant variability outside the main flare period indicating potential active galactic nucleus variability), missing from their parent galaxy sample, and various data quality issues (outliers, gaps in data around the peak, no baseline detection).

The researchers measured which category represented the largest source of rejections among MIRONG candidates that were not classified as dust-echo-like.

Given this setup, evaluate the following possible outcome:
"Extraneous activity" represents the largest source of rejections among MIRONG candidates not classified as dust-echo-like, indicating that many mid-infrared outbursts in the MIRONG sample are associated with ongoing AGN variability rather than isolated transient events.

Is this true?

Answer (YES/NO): NO